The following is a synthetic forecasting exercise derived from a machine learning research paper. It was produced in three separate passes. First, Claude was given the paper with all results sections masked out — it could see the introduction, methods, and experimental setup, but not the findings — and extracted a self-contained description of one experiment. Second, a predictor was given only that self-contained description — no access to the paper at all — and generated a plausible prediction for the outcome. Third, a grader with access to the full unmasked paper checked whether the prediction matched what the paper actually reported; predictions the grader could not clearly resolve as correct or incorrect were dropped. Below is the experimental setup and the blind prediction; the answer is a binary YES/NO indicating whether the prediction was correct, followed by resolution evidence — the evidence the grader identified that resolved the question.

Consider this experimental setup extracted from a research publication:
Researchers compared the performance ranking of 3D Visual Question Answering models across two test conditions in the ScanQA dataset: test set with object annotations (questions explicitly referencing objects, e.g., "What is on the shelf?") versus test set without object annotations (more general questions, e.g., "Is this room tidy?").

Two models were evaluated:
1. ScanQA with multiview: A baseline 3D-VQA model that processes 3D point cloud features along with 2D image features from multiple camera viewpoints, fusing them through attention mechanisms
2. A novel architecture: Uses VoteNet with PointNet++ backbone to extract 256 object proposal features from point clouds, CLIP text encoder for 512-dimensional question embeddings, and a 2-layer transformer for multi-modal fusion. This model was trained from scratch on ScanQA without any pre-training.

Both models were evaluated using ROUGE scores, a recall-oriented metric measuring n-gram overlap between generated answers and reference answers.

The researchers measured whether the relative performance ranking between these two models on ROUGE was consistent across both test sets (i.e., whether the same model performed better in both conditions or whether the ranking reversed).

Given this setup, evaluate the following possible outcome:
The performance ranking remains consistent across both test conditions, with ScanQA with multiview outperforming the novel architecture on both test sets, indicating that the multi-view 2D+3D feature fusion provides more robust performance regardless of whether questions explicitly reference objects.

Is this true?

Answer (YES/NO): NO